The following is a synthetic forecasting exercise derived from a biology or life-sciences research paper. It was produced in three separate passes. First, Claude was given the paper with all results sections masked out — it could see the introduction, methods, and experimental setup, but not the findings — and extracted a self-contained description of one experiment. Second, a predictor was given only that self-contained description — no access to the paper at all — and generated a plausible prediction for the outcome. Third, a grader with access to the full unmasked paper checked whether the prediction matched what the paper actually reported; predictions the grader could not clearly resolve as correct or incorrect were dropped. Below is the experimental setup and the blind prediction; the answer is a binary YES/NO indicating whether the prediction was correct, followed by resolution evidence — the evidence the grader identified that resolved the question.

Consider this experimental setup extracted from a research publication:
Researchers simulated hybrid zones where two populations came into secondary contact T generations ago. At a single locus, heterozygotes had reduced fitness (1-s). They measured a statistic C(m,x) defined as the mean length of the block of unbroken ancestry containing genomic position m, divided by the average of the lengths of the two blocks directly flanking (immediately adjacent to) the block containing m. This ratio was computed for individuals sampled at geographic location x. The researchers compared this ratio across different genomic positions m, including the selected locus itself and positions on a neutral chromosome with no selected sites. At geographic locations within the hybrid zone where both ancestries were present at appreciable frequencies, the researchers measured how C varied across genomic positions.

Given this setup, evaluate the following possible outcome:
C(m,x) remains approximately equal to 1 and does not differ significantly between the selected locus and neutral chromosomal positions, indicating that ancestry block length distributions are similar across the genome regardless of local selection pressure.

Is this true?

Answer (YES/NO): NO